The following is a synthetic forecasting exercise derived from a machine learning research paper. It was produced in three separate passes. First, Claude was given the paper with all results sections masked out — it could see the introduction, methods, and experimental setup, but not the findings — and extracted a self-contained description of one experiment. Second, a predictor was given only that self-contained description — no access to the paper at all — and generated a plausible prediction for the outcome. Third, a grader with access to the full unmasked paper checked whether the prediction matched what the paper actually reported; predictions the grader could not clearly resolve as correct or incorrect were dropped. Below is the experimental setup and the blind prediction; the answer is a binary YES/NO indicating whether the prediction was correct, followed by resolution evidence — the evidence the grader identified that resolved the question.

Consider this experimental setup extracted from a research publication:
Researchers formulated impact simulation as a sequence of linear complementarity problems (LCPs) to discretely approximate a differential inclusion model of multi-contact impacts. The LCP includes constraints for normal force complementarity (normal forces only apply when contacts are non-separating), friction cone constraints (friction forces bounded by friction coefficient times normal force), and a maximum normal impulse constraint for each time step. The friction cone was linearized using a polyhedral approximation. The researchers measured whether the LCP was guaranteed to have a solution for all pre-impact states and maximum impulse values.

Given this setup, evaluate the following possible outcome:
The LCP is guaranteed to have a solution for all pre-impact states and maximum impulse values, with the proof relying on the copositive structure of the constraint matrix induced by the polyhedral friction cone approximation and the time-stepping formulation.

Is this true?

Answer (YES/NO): YES